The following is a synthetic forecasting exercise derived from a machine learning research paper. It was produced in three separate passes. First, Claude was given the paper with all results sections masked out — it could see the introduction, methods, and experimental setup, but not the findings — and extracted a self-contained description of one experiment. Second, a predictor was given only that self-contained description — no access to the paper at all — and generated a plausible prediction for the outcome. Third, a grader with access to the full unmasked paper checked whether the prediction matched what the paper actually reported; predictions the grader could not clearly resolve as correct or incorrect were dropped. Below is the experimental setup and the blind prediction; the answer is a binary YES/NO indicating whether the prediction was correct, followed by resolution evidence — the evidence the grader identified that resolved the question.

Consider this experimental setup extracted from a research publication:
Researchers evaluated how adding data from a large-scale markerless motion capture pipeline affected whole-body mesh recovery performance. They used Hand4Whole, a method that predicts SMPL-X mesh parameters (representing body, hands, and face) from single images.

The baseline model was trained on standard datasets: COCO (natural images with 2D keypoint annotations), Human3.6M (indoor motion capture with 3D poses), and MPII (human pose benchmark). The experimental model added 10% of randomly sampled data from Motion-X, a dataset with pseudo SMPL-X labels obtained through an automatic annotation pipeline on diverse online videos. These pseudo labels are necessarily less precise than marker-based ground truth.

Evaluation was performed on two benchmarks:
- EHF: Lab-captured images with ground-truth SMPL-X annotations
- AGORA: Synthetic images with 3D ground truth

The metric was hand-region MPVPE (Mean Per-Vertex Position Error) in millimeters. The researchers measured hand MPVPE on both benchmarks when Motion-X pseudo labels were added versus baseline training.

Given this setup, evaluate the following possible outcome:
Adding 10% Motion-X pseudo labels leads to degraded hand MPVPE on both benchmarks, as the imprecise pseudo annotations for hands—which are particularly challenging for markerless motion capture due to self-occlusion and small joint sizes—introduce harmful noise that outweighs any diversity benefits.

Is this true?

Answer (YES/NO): NO